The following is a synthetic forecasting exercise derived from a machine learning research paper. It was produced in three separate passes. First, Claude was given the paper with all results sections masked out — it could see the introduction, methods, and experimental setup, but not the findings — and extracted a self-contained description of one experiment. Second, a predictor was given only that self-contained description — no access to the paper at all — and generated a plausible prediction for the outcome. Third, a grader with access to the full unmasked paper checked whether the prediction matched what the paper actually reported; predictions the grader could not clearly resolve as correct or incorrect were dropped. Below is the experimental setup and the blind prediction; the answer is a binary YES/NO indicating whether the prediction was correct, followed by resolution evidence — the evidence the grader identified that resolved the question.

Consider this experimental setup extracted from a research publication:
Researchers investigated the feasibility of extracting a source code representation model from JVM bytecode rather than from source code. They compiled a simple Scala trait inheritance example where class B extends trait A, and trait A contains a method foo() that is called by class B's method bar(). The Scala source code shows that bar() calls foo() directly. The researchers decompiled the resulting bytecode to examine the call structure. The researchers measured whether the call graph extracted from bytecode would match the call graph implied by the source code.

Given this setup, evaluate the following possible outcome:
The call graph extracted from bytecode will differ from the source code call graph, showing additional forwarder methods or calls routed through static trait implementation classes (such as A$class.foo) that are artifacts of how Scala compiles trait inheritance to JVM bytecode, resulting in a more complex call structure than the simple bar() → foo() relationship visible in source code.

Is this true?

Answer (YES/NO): YES